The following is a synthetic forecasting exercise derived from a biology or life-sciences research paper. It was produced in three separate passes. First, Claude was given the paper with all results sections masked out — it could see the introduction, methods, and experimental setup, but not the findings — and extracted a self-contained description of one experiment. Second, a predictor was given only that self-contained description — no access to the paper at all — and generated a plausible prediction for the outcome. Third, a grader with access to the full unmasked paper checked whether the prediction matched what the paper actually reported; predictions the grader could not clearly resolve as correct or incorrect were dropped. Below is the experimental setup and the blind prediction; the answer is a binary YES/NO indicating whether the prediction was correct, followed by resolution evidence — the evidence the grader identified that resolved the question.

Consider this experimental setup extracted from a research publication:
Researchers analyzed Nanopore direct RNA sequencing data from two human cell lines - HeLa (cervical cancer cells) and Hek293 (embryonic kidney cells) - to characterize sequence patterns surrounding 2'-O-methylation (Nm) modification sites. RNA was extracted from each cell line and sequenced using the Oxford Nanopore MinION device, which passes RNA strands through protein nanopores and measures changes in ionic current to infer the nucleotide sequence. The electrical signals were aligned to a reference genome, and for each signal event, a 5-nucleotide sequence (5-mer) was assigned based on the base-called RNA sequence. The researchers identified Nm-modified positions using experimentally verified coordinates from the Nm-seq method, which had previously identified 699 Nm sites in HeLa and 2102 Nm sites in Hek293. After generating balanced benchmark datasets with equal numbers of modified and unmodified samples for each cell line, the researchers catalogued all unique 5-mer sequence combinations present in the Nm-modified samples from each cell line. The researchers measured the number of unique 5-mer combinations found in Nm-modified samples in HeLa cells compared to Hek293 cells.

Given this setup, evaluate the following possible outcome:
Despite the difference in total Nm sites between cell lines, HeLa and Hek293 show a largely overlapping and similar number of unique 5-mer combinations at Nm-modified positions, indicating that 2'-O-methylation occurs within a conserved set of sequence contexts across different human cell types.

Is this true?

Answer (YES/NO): NO